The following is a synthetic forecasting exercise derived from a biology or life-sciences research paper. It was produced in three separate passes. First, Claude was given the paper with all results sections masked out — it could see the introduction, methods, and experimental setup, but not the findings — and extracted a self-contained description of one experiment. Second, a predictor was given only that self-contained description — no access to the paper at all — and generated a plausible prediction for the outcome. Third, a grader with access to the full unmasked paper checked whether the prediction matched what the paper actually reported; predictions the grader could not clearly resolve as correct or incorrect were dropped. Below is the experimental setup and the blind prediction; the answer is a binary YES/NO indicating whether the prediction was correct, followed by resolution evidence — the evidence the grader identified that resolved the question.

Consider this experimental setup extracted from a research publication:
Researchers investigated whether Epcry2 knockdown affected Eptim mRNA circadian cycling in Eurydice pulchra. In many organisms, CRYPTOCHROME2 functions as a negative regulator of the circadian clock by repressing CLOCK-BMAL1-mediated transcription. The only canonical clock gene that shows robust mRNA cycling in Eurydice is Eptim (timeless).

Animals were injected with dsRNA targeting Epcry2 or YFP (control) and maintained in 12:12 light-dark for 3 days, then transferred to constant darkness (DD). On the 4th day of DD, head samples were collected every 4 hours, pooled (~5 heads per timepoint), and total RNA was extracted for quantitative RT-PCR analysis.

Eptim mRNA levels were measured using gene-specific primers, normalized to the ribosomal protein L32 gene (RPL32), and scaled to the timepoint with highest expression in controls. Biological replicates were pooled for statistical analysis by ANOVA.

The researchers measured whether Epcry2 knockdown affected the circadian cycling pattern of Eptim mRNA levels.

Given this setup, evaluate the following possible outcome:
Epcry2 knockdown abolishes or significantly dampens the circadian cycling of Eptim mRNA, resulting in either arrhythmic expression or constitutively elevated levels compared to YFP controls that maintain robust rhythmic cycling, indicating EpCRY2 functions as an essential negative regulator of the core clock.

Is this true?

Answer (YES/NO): NO